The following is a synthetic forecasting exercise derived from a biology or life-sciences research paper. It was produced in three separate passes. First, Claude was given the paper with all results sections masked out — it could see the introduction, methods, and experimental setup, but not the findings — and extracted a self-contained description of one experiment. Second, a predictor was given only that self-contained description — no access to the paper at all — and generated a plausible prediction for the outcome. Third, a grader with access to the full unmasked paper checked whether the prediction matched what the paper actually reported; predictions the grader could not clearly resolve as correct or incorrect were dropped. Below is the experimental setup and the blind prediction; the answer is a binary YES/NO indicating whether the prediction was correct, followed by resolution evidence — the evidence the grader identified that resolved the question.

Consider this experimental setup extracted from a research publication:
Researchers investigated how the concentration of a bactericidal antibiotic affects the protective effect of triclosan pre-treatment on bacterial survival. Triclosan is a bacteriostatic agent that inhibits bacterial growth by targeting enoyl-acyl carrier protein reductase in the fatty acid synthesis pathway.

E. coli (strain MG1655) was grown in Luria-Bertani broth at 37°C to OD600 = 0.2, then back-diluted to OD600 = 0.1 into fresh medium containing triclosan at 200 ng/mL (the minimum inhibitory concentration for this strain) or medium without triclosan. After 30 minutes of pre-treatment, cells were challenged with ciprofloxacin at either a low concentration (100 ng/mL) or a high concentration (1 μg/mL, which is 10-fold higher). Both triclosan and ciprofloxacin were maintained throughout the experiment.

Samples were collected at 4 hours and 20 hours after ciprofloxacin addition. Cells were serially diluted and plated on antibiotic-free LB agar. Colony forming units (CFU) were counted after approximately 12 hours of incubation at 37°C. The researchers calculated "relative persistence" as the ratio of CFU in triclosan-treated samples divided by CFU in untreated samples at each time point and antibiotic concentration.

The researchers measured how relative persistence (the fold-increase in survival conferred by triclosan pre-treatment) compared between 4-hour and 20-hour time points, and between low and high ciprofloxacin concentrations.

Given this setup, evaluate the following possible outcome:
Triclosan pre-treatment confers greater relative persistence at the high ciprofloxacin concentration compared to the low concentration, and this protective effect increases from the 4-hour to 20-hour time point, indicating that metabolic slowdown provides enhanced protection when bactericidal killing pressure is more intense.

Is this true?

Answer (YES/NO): NO